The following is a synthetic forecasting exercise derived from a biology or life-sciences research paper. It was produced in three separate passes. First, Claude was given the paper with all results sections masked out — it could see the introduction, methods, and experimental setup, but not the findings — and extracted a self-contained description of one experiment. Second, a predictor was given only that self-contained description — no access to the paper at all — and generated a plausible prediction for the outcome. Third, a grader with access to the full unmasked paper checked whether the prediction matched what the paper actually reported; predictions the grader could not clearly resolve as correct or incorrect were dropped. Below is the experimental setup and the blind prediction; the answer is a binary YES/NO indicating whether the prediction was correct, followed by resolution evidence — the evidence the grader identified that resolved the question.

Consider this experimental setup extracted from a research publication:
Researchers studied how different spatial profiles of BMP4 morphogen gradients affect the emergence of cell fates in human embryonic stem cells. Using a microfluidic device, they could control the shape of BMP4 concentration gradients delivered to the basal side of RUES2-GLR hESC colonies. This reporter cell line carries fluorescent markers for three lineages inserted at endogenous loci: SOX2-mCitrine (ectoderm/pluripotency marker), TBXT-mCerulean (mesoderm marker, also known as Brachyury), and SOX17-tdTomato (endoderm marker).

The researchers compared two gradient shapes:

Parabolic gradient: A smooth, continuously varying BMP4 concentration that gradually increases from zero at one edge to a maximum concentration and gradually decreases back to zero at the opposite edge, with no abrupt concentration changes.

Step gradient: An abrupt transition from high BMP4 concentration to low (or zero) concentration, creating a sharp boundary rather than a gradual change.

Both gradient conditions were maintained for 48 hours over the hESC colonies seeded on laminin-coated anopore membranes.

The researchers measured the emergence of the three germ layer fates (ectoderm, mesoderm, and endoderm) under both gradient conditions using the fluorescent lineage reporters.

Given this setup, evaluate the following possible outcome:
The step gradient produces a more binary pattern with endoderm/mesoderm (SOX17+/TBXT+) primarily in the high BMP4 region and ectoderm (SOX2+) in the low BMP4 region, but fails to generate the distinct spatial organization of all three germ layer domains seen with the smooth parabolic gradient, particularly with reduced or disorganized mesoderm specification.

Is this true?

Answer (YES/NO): NO